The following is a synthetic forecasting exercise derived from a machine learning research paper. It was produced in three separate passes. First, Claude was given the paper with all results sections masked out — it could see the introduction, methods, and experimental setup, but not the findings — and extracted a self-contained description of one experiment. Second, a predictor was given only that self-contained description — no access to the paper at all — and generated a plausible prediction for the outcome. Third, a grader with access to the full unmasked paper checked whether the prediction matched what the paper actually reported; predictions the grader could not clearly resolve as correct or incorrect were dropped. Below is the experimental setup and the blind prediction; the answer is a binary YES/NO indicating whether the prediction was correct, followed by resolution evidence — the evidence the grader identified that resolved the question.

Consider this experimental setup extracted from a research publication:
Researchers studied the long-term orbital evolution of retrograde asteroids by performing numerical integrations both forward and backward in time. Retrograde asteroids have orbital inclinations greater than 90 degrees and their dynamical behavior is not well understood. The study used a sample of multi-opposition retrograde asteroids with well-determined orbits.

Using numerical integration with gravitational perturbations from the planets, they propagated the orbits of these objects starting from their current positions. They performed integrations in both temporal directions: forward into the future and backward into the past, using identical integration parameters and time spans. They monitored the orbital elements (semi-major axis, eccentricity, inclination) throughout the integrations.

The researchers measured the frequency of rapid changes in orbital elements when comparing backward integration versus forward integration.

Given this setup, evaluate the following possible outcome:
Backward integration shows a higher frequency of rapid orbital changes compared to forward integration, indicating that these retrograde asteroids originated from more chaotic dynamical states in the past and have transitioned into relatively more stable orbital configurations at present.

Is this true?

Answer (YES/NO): YES